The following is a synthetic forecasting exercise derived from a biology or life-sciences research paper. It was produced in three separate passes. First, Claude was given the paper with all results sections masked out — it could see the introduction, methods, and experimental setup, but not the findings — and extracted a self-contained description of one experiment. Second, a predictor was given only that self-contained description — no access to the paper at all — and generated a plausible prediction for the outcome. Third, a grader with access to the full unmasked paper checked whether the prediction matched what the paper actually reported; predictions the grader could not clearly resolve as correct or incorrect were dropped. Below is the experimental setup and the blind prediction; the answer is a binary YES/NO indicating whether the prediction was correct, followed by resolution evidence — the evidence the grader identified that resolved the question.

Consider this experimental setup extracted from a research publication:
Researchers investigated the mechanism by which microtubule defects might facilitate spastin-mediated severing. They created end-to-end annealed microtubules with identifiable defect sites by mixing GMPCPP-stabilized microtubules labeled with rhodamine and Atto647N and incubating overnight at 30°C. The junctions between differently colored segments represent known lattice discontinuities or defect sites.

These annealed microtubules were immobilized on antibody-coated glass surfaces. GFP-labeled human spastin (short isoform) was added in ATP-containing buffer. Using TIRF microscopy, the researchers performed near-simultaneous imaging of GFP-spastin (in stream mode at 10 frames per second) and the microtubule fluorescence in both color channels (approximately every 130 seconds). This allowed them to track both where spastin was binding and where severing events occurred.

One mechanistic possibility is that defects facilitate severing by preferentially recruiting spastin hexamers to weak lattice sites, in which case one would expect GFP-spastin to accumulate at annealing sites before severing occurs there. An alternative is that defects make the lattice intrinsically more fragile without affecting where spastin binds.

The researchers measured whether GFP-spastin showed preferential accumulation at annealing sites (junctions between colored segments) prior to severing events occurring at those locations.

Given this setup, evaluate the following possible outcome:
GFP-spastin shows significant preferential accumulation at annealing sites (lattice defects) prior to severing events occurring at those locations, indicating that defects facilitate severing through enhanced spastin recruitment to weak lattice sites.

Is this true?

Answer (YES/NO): NO